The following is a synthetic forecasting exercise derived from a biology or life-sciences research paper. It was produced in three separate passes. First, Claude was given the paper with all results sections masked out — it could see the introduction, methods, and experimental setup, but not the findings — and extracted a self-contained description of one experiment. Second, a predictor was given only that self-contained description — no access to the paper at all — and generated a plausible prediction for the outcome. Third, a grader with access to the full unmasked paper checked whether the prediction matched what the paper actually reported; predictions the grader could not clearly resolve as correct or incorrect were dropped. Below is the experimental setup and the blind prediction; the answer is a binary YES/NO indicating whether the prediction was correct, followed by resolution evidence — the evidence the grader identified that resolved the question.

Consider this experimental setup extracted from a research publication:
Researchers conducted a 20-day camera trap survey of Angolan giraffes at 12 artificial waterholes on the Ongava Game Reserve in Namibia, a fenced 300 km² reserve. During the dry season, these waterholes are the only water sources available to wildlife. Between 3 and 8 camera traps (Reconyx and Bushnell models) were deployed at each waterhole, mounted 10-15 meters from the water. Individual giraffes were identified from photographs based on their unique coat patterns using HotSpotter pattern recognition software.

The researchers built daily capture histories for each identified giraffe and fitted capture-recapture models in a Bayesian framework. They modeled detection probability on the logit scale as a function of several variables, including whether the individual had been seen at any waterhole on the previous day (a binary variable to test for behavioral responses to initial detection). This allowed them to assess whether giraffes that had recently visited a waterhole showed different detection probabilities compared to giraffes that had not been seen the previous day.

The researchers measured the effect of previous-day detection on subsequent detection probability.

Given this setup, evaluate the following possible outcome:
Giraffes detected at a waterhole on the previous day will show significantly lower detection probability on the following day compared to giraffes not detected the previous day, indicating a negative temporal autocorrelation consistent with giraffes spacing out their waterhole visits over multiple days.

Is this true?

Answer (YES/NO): YES